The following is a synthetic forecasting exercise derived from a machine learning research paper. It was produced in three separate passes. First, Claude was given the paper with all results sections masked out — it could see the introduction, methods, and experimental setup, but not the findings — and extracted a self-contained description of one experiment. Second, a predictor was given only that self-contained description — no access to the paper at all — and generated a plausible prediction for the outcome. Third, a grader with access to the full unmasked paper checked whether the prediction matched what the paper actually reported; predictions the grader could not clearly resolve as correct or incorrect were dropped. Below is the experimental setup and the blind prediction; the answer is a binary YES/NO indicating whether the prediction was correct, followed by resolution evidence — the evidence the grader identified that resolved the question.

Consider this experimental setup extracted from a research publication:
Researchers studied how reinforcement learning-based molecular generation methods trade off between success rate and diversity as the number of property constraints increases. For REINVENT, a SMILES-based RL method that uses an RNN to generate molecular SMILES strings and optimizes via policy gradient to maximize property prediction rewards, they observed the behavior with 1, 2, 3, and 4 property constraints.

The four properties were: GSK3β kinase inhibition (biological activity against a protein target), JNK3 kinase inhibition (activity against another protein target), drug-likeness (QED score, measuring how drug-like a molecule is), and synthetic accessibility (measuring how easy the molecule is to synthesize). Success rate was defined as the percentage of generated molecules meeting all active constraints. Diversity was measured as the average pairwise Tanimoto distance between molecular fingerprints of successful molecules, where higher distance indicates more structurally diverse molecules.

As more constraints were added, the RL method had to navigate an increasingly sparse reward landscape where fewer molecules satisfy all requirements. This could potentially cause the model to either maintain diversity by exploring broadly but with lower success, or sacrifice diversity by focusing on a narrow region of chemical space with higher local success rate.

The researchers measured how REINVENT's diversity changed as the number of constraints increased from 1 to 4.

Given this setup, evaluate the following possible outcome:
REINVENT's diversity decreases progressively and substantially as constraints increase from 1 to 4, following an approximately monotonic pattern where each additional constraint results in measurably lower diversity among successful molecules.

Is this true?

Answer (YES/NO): NO